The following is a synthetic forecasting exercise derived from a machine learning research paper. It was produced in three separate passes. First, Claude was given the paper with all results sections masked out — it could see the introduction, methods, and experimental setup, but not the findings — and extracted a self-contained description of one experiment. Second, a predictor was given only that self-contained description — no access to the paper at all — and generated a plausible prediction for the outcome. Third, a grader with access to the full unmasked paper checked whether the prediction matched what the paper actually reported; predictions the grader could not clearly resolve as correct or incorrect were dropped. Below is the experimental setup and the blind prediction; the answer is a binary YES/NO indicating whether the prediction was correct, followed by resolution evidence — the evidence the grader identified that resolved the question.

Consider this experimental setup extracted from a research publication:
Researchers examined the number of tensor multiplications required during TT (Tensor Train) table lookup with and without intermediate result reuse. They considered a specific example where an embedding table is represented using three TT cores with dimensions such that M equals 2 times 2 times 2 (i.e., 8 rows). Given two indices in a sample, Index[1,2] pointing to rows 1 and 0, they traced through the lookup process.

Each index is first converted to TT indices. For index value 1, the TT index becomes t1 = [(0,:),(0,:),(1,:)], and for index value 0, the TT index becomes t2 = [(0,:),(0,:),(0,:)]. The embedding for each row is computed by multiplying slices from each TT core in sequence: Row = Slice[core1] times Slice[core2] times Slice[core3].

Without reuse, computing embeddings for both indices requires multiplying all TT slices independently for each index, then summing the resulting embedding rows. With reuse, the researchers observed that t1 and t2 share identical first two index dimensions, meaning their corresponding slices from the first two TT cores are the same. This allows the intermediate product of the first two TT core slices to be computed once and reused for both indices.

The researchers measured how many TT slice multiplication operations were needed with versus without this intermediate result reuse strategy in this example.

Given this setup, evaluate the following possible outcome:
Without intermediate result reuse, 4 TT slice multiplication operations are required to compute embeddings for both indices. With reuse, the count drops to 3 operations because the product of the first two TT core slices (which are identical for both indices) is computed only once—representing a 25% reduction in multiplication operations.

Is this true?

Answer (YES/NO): NO